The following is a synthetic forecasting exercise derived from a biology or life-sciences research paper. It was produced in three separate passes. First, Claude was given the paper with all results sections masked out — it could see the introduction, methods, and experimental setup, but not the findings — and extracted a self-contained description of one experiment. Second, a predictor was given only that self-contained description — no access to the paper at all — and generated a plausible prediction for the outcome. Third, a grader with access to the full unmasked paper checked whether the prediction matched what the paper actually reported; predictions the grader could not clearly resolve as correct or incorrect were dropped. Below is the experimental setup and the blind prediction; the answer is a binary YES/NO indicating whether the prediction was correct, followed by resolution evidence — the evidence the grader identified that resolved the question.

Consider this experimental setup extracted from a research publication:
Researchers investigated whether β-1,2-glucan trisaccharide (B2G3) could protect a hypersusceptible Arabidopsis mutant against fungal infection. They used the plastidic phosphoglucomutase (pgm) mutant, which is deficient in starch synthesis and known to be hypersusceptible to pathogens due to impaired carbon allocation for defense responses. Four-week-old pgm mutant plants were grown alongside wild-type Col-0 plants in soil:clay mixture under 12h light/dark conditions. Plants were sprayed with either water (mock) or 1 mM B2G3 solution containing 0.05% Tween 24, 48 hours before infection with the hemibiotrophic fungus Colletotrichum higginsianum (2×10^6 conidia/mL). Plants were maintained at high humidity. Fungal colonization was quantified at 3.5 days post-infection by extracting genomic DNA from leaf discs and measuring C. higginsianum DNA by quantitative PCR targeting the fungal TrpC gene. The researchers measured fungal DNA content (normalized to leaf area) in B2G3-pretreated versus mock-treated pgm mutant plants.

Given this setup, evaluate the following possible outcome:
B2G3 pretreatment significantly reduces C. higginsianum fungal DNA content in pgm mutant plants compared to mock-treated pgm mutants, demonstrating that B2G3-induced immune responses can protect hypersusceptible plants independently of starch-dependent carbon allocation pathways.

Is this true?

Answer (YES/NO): YES